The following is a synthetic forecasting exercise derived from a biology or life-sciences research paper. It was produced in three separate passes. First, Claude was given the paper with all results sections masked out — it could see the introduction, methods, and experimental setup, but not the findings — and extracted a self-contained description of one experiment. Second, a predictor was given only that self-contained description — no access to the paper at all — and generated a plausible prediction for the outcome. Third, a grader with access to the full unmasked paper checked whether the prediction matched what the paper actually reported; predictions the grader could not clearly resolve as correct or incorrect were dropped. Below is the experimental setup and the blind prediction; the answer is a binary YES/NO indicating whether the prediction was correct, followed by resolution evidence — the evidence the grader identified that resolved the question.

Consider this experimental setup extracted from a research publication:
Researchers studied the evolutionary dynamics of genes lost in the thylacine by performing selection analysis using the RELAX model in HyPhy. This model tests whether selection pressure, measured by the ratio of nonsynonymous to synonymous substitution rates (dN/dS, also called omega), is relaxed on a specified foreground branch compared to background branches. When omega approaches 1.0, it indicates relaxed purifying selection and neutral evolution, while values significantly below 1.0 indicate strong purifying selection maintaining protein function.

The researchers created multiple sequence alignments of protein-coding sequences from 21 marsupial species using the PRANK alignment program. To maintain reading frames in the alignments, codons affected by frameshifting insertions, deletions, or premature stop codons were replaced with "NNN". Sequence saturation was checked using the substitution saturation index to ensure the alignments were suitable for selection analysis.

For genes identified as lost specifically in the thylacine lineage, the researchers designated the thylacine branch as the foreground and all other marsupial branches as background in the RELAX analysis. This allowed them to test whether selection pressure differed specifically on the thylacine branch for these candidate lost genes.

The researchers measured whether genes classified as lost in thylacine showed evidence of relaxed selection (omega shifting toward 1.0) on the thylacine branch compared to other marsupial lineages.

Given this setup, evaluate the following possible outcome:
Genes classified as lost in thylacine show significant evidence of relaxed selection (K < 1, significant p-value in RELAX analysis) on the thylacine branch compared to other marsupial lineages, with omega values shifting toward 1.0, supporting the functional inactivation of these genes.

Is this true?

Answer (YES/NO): NO